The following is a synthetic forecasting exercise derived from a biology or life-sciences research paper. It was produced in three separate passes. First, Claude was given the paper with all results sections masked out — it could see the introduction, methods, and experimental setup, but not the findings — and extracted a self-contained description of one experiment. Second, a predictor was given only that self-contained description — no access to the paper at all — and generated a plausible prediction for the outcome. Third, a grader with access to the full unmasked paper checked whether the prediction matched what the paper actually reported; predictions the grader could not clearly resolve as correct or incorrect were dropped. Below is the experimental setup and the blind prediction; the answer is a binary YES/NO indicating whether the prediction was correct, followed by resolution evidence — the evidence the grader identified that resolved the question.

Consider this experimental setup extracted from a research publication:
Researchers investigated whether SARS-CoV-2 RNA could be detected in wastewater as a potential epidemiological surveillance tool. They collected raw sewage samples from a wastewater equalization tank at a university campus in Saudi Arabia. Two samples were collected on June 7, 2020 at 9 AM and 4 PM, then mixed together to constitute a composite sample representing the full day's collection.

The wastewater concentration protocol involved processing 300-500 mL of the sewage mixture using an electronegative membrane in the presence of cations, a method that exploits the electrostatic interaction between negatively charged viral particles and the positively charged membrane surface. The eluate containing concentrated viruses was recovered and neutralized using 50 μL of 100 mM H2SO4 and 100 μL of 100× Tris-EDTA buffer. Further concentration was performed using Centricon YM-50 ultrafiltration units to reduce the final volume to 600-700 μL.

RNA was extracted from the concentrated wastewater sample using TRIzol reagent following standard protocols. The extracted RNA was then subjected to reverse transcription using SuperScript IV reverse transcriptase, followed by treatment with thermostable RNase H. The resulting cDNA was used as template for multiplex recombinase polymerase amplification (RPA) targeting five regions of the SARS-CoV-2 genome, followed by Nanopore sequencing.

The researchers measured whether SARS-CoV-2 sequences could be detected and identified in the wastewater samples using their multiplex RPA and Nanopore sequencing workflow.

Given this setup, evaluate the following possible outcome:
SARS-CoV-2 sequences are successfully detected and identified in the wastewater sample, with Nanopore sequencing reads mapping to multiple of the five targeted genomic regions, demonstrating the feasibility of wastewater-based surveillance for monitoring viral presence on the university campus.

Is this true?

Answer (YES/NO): NO